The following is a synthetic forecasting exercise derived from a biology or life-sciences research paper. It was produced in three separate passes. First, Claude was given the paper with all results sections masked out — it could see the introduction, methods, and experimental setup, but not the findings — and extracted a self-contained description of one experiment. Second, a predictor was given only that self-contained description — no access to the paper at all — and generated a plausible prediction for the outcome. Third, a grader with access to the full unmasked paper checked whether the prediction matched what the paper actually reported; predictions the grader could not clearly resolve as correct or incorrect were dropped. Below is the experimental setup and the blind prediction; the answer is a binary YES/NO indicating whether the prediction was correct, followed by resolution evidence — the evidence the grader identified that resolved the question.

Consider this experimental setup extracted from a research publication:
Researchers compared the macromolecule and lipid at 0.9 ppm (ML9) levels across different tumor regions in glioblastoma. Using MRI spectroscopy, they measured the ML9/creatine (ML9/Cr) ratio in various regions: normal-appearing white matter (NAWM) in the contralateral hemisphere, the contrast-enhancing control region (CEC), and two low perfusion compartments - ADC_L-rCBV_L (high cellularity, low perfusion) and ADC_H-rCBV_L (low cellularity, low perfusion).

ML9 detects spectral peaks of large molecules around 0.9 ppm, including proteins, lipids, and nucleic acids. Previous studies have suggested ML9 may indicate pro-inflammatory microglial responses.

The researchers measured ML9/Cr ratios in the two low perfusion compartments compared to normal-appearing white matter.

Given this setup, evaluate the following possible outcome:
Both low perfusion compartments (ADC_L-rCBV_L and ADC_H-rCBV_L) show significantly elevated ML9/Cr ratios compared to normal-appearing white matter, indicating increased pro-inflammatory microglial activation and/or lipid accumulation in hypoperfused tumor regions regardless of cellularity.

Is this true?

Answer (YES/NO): YES